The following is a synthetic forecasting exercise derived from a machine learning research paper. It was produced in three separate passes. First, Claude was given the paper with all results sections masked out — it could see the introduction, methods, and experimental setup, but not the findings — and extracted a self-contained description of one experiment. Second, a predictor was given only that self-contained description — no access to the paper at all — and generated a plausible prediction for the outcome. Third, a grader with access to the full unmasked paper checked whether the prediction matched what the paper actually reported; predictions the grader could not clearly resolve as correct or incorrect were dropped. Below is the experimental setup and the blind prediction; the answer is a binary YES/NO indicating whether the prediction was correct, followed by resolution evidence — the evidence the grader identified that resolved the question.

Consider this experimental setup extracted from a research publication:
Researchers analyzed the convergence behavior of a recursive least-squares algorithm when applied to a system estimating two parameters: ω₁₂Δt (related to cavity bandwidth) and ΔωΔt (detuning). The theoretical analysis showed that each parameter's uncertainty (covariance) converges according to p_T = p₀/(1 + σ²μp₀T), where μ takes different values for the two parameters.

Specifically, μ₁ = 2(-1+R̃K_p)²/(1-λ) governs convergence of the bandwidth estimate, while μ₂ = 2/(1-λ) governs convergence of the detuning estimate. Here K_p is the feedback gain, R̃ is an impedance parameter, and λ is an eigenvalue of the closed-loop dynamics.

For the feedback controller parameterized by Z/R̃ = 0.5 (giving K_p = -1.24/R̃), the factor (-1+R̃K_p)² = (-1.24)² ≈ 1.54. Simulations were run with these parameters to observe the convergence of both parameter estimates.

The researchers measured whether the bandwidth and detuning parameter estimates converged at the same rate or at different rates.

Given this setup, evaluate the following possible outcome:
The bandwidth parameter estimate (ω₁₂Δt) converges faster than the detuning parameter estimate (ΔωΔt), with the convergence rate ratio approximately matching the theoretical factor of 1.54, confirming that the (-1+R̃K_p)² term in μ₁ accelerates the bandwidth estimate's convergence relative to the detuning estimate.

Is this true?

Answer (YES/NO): NO